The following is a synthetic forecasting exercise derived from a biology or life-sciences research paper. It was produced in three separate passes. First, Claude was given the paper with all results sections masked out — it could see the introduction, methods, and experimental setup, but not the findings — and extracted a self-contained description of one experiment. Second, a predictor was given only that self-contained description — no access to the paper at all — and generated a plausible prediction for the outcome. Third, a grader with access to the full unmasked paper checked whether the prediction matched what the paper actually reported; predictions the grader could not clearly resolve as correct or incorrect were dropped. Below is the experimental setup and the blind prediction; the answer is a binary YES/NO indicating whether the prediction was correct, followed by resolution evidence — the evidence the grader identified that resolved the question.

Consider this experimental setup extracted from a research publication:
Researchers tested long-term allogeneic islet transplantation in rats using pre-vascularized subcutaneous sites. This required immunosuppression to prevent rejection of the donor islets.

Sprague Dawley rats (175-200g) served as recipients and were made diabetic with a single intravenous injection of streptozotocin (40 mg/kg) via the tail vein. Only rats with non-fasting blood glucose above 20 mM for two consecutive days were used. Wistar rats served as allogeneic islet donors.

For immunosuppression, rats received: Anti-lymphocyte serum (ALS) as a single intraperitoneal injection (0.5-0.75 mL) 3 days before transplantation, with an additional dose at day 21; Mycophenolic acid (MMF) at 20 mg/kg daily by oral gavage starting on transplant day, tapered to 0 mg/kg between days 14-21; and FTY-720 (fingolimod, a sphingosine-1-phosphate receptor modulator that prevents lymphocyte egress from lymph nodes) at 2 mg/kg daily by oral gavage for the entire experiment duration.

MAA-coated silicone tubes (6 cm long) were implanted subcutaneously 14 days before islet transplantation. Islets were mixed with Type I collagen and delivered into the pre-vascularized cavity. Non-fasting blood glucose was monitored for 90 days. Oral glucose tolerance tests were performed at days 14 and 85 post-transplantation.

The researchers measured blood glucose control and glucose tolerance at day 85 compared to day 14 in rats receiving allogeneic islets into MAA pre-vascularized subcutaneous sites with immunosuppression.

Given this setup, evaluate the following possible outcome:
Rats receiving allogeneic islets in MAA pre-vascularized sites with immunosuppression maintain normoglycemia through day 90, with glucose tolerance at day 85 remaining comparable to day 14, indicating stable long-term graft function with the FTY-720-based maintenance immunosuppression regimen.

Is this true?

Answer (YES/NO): NO